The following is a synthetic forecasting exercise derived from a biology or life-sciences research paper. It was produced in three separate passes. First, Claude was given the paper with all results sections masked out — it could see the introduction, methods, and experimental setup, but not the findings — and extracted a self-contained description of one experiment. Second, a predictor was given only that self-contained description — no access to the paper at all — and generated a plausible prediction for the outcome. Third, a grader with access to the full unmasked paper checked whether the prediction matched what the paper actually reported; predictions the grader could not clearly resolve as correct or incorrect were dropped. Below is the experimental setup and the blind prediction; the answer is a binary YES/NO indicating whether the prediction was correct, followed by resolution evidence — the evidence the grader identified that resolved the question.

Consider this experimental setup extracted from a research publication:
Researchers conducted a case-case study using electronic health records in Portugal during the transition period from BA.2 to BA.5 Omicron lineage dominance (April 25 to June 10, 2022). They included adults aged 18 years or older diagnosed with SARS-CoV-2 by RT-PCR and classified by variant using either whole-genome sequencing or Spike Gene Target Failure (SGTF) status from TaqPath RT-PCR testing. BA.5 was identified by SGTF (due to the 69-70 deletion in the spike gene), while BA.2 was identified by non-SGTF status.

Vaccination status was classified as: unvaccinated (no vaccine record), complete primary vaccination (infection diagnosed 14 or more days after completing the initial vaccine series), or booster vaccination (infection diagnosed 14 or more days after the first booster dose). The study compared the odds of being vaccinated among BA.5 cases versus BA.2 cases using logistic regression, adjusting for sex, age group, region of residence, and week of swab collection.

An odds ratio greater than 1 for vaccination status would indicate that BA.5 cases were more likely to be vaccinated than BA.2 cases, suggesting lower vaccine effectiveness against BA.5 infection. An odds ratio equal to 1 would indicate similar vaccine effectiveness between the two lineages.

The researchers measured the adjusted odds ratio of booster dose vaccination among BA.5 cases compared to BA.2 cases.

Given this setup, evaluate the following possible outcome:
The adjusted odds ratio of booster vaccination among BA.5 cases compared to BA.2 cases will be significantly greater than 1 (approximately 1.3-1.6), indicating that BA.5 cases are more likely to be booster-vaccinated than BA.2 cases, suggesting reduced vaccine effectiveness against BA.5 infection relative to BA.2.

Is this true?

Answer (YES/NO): NO